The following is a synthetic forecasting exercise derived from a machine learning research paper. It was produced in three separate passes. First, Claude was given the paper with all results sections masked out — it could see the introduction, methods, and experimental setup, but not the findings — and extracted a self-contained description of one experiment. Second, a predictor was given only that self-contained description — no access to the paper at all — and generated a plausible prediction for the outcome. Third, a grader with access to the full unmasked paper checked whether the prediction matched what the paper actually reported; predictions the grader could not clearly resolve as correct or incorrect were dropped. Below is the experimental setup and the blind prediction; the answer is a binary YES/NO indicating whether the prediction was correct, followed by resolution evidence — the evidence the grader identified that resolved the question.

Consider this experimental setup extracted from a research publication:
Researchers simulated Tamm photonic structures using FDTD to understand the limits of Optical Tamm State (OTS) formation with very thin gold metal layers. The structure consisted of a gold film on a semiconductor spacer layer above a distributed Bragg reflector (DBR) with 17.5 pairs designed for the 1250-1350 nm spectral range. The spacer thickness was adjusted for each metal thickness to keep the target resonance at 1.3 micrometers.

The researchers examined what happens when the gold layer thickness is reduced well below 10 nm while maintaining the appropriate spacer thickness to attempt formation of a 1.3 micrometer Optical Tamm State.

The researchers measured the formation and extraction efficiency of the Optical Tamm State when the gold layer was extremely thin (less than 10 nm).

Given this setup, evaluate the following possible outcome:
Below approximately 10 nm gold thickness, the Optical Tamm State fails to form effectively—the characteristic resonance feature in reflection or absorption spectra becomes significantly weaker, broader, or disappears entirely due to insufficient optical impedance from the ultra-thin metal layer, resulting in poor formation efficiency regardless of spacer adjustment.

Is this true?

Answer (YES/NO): YES